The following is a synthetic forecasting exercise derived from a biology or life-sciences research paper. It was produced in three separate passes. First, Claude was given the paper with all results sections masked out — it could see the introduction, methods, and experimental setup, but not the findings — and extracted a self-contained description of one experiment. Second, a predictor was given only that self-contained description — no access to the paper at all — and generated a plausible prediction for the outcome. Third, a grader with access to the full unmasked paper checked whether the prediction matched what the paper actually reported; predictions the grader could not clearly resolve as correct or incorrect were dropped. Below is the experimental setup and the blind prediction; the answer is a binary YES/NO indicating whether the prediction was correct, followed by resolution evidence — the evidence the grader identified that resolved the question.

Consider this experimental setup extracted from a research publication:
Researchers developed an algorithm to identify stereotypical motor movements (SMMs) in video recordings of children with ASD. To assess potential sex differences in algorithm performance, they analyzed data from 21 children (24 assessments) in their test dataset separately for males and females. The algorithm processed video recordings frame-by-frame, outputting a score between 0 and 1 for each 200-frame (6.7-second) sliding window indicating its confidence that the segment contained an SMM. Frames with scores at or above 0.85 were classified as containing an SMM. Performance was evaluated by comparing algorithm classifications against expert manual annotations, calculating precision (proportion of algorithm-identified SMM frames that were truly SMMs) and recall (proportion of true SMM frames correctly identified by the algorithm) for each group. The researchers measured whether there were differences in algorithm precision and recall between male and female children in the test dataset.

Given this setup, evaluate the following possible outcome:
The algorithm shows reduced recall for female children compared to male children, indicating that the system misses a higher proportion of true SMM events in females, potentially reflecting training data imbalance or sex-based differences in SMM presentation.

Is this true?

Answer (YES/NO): NO